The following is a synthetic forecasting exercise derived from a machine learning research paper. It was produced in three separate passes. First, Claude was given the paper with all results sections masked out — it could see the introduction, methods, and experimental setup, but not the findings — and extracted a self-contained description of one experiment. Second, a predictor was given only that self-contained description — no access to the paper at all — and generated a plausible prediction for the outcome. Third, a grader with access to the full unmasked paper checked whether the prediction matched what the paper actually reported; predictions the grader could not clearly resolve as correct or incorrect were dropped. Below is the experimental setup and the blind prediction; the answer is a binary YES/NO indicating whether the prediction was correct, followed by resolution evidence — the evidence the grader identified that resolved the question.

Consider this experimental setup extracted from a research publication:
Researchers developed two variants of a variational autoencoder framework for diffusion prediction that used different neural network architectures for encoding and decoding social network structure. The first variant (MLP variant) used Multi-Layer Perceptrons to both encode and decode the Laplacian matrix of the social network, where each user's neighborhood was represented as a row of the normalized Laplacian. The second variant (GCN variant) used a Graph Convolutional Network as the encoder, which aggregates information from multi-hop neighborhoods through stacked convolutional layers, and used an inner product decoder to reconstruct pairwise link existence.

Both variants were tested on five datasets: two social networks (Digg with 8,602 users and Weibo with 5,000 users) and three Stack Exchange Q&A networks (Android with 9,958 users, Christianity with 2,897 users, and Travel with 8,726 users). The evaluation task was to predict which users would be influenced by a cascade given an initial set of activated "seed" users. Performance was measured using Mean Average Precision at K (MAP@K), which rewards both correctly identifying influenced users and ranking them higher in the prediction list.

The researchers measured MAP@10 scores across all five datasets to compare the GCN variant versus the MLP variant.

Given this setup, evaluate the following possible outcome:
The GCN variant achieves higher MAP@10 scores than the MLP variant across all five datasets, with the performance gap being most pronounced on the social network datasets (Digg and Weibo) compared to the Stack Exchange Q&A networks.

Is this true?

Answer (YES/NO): NO